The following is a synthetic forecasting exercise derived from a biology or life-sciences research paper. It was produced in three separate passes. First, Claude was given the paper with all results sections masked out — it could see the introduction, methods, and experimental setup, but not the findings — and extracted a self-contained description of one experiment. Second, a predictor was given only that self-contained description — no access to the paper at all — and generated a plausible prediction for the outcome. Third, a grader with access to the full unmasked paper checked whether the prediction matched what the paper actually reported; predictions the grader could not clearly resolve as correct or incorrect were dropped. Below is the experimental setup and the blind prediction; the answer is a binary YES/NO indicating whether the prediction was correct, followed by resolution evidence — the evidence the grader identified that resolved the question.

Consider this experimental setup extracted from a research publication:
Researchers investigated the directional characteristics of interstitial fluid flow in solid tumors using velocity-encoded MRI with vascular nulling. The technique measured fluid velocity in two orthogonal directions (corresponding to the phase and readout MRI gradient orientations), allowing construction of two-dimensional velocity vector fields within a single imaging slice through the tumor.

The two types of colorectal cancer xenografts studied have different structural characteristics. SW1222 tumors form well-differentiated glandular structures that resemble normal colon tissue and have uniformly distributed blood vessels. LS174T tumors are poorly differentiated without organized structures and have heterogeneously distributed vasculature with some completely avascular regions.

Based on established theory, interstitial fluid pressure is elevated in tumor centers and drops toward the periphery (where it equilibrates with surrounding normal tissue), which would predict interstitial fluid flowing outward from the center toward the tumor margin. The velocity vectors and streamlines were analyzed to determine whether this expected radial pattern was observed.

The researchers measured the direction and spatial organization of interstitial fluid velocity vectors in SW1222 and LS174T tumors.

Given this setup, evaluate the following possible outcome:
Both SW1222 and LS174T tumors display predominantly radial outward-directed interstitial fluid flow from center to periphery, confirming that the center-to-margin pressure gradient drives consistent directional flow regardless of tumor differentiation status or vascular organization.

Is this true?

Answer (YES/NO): NO